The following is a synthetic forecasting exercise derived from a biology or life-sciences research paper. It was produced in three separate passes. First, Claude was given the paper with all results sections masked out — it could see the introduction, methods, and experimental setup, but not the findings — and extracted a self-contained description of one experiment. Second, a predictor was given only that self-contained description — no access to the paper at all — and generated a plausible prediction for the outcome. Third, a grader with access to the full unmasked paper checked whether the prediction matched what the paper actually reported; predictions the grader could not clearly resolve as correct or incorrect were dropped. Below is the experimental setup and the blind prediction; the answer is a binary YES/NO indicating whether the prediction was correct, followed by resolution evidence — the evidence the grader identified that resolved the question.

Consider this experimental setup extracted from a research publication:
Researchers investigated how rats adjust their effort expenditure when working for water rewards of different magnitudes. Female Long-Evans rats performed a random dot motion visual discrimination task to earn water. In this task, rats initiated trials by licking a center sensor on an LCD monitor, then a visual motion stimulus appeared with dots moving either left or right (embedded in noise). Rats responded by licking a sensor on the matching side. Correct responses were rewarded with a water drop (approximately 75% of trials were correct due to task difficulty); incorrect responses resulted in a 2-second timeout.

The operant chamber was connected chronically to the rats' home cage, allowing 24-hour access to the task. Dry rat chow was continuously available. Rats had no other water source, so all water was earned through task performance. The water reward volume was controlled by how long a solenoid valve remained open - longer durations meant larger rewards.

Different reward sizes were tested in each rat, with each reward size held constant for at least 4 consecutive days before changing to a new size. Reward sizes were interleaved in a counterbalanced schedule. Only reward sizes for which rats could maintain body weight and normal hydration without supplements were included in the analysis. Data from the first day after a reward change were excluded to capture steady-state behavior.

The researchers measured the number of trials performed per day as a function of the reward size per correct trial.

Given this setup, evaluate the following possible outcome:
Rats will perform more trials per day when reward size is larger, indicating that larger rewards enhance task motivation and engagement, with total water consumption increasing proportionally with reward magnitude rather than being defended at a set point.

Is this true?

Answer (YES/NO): NO